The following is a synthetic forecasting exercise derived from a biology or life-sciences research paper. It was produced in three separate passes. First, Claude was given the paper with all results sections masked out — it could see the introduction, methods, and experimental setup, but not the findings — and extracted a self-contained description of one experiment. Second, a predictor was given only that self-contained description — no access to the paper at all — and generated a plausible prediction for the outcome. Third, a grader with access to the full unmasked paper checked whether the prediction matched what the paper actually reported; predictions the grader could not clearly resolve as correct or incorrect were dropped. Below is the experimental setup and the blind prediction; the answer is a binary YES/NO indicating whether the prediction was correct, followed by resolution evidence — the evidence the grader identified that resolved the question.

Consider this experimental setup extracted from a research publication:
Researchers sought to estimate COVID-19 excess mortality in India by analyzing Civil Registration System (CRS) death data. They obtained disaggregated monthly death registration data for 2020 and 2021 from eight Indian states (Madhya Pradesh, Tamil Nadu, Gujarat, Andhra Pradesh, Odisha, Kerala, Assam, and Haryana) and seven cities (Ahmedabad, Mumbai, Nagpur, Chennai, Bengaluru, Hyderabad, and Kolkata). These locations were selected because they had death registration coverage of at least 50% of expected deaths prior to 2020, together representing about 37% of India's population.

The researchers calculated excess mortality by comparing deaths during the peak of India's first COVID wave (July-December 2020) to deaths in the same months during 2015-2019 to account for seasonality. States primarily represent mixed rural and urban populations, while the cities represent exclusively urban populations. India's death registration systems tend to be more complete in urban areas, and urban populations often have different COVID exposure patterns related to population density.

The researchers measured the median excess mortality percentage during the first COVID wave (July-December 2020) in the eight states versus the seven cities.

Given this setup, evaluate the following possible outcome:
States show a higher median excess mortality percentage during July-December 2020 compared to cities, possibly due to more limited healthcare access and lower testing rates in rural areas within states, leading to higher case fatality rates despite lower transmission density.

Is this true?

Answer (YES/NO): NO